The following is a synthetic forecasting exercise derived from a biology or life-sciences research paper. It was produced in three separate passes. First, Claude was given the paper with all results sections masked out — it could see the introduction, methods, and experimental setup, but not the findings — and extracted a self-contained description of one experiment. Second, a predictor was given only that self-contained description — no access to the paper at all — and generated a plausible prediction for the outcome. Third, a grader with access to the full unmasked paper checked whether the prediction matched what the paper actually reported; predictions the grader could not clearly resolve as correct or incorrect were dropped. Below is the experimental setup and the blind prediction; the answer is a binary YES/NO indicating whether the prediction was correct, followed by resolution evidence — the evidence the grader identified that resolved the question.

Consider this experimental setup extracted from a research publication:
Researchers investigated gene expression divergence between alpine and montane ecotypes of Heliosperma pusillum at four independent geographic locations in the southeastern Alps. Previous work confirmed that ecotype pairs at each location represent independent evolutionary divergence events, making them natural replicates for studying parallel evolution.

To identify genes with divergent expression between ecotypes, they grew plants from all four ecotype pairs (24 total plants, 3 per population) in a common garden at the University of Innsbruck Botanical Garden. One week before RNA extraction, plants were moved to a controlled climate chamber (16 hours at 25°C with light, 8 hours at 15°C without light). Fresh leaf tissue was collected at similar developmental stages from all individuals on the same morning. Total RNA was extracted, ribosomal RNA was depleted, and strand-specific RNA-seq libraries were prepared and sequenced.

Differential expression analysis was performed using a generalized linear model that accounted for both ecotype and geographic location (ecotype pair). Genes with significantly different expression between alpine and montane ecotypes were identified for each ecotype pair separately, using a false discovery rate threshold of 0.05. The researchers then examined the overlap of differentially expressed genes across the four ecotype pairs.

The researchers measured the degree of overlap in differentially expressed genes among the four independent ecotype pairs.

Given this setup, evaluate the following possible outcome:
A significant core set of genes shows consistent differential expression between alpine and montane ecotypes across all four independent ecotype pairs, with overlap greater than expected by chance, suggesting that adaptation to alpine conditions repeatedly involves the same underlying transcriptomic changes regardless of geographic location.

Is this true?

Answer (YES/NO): NO